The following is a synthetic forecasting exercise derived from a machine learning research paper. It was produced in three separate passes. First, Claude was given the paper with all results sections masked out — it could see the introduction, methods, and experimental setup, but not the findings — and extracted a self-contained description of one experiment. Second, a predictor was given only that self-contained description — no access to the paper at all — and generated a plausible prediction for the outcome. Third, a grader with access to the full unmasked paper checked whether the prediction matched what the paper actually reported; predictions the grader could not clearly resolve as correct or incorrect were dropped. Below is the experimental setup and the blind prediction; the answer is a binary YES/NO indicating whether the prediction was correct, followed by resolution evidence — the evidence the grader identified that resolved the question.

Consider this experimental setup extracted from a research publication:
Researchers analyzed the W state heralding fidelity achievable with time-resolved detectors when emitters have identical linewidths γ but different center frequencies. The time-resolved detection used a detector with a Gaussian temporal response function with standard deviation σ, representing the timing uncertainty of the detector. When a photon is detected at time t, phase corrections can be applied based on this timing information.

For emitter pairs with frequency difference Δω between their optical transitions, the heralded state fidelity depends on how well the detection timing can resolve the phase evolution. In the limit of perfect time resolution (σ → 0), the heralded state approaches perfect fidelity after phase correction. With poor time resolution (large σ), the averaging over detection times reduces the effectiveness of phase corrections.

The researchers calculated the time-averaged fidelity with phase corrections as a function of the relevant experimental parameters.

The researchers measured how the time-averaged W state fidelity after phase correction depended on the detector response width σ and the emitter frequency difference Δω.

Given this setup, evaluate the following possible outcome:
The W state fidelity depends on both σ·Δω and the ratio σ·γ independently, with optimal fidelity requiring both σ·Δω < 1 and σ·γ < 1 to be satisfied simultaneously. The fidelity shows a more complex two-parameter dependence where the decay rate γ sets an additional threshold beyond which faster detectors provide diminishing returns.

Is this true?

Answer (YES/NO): NO